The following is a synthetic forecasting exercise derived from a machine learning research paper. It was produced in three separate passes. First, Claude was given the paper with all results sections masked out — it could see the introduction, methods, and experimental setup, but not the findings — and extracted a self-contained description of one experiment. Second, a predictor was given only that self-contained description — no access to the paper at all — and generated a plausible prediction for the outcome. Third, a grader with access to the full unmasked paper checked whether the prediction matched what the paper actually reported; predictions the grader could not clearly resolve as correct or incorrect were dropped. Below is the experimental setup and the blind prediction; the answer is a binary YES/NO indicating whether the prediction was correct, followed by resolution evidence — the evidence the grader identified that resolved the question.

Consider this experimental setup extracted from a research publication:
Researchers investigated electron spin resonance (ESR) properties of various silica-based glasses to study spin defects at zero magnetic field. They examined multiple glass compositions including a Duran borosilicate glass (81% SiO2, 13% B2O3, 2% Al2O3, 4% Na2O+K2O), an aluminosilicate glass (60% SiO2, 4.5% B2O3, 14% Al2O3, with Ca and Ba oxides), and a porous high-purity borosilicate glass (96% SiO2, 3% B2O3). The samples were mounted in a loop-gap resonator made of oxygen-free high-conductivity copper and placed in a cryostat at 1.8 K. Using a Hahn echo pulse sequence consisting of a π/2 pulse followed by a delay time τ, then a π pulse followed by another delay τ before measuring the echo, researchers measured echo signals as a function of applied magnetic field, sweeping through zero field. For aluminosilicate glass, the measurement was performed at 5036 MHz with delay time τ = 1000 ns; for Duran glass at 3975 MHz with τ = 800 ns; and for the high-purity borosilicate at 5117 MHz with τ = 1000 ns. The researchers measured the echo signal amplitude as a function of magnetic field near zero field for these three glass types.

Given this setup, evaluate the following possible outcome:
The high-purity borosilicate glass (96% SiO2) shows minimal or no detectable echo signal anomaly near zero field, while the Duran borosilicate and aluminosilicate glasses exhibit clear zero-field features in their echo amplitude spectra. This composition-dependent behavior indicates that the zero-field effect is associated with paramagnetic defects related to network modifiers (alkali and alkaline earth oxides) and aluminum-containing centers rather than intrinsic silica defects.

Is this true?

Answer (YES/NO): NO